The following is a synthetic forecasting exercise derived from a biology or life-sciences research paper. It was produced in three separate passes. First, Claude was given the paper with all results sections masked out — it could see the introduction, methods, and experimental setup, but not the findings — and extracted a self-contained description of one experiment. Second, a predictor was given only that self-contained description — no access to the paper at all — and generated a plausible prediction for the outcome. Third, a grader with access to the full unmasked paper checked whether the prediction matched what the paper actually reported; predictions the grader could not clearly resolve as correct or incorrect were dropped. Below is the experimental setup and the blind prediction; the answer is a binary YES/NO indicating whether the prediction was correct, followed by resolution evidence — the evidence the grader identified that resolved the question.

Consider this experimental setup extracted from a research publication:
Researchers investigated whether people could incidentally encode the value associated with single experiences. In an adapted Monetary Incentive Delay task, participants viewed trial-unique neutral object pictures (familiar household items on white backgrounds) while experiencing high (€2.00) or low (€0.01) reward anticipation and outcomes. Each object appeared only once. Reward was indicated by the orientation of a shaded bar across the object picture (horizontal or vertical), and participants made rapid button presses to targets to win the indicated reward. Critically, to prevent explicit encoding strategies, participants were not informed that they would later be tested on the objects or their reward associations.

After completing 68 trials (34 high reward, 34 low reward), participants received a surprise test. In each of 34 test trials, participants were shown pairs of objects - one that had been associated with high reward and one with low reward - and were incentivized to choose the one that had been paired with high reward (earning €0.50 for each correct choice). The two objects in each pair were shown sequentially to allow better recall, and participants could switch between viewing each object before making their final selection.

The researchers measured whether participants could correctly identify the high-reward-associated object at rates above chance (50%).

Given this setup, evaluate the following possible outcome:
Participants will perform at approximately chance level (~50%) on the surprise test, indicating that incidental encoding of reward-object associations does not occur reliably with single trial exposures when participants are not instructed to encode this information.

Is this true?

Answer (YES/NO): NO